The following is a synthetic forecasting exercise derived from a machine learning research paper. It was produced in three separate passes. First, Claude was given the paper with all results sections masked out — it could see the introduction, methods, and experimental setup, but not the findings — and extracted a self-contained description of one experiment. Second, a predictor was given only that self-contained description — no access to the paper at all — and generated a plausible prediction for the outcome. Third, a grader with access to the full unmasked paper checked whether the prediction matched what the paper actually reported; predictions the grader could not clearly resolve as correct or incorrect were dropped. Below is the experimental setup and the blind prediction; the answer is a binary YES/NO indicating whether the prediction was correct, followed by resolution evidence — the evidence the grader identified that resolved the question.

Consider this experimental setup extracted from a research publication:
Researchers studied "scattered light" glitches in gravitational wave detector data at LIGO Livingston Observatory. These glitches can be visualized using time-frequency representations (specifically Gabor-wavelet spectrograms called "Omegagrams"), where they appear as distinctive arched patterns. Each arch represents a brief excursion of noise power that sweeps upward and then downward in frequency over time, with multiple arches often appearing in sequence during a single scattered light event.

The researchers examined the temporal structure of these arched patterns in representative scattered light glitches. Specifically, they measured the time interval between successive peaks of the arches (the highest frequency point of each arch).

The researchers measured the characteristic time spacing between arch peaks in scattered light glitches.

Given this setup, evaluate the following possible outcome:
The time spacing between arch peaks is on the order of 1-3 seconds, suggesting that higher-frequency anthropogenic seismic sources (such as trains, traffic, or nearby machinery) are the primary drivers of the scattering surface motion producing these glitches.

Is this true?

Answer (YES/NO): NO